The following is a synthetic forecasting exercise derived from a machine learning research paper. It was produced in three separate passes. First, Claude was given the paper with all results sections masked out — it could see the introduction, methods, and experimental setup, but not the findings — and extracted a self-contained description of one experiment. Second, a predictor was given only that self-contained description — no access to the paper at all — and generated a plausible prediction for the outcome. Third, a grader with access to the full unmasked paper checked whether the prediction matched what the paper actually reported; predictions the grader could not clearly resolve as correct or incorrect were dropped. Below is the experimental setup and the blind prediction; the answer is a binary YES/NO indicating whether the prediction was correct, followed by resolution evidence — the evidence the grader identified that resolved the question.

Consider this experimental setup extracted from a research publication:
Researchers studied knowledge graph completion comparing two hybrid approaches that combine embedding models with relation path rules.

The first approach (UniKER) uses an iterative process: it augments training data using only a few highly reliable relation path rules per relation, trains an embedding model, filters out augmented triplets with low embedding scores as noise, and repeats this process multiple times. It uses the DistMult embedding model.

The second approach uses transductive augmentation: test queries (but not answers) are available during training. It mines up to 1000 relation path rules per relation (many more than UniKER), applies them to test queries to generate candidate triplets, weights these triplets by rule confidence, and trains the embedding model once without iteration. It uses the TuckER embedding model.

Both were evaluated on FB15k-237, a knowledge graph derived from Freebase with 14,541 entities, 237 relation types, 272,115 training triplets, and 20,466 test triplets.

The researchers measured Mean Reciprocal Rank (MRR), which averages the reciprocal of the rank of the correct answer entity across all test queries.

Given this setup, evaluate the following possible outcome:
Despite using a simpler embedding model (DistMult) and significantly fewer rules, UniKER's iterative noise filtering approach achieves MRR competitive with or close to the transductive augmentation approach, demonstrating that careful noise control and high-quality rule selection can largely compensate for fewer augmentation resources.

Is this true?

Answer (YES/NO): NO